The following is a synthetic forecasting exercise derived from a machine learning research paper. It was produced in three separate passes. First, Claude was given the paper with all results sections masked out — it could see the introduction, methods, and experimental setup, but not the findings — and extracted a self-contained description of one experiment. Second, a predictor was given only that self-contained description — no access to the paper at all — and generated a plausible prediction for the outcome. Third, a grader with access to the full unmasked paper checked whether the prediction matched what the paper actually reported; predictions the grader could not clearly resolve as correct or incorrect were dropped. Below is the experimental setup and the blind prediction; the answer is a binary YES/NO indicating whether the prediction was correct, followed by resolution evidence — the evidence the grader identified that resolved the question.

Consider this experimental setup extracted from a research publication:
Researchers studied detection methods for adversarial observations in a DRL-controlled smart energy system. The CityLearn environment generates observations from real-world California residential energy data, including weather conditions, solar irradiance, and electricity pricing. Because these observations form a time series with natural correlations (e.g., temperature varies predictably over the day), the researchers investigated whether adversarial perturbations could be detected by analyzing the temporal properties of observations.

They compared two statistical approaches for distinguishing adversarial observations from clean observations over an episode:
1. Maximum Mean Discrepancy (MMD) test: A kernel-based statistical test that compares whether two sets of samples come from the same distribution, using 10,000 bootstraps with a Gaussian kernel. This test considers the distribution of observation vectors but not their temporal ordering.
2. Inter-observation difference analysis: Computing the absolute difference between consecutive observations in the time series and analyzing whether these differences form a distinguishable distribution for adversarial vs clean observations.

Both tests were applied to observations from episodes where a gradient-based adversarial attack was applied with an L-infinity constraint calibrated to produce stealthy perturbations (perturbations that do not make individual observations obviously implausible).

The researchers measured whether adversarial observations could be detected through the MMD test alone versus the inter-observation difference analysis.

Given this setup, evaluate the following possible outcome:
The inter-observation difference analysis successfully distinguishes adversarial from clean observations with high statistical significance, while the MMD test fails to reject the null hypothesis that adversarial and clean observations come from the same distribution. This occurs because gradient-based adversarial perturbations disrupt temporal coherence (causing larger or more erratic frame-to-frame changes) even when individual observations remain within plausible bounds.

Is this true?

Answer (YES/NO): YES